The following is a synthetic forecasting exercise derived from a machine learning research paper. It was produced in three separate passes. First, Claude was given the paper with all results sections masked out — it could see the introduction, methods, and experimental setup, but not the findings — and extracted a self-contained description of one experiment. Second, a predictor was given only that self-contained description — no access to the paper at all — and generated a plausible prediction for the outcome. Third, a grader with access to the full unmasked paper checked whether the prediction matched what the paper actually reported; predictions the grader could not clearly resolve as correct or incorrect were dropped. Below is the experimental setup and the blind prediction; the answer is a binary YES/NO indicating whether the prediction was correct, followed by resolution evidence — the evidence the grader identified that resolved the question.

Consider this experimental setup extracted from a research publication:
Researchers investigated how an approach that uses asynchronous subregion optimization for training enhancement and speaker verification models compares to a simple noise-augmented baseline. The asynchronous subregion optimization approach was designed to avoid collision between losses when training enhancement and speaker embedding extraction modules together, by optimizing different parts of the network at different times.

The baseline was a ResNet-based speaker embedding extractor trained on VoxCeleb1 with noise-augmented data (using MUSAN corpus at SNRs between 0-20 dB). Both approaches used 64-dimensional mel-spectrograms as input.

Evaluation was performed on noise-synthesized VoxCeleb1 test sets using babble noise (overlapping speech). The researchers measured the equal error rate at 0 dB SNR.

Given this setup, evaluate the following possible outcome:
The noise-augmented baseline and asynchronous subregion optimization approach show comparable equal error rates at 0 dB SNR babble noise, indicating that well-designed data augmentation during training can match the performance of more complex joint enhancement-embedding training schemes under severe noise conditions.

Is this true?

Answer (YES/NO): NO